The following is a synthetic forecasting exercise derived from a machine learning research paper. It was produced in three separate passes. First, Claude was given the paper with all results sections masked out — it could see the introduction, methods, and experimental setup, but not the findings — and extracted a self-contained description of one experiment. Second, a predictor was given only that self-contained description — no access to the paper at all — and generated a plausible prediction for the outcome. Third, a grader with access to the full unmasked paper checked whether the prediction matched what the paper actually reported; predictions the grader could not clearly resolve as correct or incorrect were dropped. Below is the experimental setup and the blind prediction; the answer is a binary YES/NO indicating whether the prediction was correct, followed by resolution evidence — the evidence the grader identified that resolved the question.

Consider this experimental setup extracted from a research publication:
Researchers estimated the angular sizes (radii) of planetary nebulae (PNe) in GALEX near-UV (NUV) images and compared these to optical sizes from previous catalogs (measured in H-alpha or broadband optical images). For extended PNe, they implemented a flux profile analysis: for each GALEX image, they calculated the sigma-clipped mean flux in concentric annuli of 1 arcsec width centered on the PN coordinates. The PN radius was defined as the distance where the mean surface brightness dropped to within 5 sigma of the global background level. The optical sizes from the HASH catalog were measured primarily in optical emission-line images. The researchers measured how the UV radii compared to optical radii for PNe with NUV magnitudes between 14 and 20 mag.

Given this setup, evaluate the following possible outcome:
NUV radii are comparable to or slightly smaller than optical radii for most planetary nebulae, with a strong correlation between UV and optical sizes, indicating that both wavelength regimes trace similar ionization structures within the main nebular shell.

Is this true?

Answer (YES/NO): NO